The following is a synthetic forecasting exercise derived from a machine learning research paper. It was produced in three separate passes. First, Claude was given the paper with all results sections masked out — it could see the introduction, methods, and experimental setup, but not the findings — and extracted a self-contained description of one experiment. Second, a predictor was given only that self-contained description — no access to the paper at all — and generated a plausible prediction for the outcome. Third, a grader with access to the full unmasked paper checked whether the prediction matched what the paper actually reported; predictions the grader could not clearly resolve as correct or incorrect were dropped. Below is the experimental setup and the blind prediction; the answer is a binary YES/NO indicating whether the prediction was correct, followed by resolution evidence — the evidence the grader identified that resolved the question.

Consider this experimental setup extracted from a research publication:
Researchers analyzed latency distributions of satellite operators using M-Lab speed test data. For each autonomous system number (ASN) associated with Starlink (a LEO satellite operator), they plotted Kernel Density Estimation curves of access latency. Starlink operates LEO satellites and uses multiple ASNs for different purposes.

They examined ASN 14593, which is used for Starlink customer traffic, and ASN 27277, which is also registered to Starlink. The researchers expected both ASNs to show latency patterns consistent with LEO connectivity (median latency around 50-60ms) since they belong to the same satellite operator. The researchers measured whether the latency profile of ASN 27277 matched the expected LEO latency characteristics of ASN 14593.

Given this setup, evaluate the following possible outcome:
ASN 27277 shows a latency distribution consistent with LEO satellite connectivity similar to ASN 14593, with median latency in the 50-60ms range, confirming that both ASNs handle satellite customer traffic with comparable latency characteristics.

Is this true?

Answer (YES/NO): NO